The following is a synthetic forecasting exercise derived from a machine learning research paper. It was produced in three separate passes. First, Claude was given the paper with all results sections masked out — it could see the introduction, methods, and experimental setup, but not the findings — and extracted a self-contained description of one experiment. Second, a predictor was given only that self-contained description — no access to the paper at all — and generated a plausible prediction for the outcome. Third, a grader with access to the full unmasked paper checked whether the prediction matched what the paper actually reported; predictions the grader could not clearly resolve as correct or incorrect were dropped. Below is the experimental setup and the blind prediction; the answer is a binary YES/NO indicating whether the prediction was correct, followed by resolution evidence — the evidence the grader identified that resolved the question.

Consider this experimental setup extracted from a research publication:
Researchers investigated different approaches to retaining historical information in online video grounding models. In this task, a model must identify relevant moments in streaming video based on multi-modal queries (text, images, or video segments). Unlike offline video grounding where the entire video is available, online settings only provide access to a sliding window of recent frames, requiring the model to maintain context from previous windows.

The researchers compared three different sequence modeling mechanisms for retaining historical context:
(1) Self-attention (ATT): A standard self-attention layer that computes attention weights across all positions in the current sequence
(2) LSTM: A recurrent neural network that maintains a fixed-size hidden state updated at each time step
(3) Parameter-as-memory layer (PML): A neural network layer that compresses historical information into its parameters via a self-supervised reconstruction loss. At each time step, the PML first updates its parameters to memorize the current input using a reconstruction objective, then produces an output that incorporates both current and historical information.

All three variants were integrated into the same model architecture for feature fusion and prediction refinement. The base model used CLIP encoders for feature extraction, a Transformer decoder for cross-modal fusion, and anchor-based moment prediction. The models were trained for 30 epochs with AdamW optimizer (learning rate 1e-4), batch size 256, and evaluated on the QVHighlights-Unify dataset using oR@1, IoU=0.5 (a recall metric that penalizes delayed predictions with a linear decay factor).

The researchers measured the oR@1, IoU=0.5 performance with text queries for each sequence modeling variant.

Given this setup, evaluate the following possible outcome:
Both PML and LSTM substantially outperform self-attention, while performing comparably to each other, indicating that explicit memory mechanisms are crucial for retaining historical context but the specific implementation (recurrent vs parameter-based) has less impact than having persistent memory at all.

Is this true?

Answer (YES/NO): NO